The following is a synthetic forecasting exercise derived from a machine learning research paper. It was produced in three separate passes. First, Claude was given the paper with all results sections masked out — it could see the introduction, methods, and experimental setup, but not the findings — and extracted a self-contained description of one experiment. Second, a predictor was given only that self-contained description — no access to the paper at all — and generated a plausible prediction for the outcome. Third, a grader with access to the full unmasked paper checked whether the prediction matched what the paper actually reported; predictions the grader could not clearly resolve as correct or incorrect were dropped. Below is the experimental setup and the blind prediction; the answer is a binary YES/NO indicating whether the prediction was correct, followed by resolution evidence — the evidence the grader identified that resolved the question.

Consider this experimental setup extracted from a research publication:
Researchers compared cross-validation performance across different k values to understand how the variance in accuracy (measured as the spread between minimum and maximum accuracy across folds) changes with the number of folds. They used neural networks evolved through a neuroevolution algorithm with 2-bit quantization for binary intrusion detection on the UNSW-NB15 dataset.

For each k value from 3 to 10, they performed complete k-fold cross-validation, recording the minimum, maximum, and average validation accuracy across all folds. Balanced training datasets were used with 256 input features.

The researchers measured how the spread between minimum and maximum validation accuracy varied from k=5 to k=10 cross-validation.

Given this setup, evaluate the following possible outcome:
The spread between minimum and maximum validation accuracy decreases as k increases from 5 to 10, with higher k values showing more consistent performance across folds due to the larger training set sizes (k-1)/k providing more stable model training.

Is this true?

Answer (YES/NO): NO